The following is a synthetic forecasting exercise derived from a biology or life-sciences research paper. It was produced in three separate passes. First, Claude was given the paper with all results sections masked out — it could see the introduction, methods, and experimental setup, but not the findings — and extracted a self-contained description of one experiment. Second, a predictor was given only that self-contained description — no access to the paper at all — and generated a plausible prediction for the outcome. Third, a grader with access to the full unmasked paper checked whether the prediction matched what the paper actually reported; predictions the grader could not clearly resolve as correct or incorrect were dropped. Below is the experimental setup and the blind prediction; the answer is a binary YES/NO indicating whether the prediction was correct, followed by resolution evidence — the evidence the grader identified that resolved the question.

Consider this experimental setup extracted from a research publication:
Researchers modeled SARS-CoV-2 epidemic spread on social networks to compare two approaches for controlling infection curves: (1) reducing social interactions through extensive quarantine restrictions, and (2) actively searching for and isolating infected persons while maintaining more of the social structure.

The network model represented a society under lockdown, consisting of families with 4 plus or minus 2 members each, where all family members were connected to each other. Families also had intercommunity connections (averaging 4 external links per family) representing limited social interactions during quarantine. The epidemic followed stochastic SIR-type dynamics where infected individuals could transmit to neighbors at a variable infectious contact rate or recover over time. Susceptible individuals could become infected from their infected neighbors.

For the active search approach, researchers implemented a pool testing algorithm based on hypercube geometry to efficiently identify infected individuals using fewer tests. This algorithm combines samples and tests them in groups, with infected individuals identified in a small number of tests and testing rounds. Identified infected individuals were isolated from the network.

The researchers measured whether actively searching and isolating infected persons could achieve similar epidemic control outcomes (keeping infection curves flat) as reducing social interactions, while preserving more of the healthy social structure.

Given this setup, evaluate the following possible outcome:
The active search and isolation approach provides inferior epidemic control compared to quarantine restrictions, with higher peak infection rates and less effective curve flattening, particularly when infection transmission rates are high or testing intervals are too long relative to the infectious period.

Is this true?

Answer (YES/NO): NO